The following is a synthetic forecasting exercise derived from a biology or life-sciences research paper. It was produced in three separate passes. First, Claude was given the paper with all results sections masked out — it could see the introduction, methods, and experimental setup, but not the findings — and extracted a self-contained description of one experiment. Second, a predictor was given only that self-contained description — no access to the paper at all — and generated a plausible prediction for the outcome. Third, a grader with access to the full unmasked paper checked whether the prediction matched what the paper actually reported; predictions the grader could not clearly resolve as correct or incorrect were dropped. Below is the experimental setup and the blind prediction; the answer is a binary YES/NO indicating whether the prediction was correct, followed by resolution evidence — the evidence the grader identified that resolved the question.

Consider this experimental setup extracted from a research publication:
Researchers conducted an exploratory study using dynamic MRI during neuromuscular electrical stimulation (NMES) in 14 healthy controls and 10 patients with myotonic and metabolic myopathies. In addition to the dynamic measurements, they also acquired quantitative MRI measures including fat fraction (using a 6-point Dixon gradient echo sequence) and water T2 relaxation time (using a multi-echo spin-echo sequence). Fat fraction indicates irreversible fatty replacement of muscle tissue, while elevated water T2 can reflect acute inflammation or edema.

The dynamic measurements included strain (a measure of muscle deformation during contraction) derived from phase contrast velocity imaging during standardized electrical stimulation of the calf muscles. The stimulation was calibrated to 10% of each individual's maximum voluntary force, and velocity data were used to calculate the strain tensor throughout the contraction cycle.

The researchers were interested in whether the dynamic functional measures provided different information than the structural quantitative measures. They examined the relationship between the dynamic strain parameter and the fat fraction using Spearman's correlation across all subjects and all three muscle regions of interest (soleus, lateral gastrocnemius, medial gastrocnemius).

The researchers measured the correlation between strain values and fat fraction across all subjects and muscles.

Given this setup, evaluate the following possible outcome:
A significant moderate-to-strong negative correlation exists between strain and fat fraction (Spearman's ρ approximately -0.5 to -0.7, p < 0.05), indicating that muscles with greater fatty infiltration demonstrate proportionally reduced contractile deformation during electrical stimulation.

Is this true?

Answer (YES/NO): NO